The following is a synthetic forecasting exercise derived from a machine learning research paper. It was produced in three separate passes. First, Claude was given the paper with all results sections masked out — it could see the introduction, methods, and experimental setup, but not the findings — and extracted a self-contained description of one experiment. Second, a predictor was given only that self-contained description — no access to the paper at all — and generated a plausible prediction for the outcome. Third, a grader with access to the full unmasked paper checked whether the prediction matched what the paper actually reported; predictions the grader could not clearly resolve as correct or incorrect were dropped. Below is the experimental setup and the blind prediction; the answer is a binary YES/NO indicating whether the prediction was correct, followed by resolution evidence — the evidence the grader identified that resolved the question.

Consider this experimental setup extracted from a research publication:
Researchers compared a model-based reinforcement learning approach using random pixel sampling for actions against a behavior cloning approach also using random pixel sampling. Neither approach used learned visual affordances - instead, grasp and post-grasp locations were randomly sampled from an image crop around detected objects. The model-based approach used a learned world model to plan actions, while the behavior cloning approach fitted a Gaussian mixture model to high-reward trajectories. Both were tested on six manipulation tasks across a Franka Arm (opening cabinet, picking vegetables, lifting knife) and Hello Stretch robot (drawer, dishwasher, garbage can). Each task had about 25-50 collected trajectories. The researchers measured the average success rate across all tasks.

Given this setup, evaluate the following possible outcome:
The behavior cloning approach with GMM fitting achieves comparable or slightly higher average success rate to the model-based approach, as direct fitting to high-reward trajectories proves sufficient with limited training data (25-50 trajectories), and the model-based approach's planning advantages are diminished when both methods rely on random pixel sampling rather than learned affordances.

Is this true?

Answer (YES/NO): NO